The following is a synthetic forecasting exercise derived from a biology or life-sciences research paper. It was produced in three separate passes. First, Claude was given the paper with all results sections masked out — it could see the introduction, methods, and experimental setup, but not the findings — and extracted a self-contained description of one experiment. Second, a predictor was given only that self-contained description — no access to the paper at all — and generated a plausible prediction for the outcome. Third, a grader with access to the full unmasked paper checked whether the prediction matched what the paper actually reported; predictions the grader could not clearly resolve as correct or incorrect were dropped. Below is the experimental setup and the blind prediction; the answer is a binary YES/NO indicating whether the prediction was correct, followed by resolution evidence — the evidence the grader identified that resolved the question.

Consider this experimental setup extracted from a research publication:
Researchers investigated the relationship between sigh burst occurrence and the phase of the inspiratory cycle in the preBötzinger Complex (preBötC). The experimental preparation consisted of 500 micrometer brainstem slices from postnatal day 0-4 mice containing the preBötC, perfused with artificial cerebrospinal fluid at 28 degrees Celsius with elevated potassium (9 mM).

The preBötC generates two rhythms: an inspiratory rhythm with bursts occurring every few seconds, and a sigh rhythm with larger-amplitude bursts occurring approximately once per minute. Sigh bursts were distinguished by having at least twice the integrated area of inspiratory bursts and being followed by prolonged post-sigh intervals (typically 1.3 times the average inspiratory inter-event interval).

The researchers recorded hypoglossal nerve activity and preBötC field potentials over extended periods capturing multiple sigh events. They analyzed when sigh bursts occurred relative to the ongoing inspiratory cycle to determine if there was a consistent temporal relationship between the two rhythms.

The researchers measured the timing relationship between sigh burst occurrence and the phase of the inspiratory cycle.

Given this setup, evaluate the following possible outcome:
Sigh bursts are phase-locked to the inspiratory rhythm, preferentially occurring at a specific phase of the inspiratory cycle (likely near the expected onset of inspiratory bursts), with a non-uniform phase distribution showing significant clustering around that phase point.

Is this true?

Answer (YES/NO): YES